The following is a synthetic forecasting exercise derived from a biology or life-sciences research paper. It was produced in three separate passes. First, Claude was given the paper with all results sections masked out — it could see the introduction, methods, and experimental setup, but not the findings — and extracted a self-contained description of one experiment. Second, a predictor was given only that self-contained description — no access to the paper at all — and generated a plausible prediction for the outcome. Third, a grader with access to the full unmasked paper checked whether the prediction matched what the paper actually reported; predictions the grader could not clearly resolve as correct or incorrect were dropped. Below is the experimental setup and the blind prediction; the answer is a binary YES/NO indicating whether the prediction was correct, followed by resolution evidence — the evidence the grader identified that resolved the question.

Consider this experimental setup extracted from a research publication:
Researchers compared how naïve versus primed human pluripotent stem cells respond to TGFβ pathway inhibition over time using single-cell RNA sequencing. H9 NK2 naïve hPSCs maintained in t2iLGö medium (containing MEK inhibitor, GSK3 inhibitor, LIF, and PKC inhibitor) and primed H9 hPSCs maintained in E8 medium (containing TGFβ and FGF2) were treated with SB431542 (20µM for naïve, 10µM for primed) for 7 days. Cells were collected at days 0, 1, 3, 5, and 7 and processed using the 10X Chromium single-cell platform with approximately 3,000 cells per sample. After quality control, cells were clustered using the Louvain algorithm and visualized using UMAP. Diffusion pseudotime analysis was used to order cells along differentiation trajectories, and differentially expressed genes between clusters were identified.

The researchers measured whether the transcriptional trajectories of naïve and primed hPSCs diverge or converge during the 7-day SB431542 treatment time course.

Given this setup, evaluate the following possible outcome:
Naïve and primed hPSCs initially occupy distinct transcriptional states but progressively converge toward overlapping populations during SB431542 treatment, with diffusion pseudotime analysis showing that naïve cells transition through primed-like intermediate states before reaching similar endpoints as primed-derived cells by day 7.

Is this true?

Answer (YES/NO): NO